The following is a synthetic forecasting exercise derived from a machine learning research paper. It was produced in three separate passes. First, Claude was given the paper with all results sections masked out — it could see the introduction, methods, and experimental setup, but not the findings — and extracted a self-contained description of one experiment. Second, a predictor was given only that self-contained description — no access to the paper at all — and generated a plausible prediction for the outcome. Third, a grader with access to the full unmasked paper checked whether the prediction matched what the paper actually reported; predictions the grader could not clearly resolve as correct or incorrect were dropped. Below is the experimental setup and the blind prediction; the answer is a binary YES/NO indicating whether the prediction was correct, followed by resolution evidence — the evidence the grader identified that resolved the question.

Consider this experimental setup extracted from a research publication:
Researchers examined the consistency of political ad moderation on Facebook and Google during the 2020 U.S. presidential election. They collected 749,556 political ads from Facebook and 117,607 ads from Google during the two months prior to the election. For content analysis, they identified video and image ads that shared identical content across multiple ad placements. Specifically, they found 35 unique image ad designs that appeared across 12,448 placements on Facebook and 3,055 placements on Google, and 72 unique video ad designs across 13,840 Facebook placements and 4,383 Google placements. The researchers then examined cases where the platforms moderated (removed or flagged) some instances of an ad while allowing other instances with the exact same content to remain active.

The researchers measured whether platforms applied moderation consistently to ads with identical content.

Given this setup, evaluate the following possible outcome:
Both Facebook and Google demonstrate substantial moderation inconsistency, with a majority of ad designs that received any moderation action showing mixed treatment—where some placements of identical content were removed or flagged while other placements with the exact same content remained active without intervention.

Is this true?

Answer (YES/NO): YES